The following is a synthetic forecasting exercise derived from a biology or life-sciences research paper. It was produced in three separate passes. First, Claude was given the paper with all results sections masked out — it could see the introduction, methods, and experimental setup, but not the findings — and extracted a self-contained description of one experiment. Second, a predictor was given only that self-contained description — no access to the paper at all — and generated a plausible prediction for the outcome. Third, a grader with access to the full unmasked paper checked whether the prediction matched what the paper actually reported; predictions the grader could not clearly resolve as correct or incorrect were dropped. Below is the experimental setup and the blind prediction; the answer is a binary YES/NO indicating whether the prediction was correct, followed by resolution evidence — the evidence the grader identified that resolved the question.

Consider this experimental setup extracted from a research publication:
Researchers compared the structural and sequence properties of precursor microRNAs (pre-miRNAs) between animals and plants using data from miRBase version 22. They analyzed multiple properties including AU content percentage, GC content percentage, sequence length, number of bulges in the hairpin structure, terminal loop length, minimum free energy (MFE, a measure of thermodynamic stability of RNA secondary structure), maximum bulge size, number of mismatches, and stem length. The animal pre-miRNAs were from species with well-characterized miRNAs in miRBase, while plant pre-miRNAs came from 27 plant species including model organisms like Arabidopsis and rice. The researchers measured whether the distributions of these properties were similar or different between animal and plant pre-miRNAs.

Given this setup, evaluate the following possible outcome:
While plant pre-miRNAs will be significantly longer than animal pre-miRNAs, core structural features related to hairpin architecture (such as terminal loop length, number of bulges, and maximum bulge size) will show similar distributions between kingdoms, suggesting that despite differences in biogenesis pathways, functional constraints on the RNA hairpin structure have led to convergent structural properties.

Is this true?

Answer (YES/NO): NO